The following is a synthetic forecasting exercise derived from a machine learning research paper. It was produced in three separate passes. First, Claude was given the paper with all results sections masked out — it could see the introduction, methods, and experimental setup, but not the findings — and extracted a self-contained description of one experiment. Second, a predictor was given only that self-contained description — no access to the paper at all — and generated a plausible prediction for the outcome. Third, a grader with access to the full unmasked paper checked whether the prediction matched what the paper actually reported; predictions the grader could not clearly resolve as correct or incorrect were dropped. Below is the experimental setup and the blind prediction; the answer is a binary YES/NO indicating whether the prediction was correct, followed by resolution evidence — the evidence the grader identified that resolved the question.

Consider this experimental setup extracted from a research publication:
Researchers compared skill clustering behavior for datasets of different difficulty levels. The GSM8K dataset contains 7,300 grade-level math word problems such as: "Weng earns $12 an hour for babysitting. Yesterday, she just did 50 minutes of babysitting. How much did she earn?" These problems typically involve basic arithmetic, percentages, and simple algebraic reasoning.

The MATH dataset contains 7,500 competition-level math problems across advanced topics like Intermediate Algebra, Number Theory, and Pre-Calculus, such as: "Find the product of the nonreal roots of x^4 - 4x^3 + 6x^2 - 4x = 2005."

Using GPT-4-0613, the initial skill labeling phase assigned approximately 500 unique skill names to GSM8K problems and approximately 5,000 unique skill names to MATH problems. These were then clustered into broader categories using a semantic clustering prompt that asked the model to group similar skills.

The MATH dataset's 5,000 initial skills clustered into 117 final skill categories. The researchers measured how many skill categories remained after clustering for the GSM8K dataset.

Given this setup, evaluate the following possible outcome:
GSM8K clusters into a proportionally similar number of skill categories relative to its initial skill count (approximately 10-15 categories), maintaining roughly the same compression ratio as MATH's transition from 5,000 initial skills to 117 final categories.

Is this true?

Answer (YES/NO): NO